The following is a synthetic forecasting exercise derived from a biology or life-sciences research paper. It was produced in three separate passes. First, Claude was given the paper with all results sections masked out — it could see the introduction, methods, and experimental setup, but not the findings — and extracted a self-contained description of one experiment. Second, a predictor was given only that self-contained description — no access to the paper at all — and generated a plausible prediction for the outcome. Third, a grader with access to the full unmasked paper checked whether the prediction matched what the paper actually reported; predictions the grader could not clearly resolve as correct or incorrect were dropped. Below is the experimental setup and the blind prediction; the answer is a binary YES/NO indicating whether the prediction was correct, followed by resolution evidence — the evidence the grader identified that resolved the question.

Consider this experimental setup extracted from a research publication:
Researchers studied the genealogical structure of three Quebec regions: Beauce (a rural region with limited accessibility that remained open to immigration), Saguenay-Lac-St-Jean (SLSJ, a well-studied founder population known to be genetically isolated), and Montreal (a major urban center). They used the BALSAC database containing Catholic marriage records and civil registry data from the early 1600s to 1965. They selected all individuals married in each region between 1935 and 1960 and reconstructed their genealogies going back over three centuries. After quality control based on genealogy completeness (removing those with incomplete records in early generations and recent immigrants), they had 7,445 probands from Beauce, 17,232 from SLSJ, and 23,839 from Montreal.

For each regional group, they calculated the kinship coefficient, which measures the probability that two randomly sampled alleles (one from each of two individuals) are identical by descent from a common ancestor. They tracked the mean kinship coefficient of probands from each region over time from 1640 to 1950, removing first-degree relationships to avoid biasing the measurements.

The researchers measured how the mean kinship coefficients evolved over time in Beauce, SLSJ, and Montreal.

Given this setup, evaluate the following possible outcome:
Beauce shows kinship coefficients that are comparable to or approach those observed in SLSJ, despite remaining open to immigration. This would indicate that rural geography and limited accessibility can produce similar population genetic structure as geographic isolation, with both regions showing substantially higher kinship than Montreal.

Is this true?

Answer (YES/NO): NO